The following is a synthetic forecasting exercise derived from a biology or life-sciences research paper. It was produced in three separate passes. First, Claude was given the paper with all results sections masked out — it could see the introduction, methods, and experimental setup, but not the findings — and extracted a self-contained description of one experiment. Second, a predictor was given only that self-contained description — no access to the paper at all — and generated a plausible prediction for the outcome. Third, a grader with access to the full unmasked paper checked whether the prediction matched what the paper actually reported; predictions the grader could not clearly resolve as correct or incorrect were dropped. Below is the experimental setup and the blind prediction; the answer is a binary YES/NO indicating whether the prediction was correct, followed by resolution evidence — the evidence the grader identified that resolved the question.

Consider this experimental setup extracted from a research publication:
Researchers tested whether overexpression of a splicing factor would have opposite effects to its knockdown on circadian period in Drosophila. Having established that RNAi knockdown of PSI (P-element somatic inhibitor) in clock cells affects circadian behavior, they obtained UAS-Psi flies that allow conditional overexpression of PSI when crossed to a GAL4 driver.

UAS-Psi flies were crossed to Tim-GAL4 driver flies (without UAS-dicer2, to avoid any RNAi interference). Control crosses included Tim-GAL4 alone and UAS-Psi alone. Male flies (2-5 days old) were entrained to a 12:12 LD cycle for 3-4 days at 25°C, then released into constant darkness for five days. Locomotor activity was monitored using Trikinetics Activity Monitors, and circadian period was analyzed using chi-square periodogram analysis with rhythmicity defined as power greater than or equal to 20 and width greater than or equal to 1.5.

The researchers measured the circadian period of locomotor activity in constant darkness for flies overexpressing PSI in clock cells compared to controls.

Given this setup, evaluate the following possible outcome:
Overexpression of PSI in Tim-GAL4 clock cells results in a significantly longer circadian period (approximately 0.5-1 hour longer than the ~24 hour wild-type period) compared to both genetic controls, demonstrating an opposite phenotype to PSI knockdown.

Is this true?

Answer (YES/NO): YES